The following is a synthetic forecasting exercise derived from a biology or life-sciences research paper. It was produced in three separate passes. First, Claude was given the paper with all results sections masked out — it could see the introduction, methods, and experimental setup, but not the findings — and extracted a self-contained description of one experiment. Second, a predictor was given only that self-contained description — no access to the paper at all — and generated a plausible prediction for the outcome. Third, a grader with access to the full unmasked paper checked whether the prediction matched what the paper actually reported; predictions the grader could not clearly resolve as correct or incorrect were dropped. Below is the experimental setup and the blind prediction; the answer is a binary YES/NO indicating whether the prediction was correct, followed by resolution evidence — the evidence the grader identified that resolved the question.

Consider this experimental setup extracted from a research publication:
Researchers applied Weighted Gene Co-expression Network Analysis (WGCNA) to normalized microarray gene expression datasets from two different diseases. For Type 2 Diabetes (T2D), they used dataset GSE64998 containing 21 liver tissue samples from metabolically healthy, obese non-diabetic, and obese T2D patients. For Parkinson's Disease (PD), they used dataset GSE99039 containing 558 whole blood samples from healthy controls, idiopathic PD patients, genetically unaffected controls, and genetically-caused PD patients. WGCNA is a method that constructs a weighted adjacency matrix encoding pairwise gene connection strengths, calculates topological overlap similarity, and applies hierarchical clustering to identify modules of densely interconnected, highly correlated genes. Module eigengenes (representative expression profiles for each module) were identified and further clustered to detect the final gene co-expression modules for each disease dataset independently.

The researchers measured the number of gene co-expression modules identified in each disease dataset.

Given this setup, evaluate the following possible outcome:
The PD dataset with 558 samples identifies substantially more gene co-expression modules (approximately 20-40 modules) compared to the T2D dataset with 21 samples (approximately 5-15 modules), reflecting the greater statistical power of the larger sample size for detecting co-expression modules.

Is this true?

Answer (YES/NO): NO